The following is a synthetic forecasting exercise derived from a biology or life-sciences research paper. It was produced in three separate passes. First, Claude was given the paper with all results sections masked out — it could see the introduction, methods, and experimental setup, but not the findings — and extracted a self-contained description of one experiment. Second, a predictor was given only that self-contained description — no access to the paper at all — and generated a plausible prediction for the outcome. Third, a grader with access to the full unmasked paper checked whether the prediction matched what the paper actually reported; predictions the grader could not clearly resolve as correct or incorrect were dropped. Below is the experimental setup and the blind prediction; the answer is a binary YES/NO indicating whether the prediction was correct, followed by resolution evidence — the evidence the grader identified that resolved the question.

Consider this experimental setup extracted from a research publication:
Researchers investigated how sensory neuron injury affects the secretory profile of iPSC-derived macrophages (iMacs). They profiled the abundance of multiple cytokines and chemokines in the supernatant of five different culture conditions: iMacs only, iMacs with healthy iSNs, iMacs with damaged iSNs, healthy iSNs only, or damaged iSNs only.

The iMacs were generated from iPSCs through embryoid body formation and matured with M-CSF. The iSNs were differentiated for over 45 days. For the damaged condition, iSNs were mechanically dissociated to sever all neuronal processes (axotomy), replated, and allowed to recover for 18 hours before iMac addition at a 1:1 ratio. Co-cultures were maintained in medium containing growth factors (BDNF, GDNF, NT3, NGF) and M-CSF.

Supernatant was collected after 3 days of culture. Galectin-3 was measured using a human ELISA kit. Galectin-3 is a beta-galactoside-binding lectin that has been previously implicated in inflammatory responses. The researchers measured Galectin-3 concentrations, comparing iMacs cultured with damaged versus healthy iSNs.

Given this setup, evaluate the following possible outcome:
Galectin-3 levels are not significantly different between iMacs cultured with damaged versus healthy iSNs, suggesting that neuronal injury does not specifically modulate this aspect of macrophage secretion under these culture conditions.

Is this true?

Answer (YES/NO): NO